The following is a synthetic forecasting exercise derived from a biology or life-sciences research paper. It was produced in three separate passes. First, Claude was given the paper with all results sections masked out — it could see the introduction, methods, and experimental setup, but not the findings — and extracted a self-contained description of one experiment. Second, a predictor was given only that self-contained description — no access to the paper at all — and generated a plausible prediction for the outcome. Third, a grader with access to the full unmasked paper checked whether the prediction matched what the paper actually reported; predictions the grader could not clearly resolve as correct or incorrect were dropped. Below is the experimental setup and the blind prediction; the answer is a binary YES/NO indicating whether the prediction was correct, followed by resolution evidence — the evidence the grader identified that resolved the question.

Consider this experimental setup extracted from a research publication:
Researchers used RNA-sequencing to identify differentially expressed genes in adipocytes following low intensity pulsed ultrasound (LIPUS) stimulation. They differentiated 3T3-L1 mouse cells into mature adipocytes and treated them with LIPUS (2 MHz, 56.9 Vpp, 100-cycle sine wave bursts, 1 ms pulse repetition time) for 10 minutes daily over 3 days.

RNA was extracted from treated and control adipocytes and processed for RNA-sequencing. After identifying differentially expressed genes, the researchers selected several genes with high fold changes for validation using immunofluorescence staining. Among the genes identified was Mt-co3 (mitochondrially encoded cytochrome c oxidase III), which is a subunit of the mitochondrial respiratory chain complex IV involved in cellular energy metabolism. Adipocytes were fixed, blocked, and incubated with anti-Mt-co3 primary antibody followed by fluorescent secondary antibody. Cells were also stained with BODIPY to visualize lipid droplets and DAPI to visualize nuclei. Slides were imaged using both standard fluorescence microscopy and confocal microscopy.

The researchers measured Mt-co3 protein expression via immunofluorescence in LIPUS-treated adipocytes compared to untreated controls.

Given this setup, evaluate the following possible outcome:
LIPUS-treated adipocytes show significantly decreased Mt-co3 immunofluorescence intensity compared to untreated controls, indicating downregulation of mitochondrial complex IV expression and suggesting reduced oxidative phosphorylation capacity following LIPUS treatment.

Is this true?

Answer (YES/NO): NO